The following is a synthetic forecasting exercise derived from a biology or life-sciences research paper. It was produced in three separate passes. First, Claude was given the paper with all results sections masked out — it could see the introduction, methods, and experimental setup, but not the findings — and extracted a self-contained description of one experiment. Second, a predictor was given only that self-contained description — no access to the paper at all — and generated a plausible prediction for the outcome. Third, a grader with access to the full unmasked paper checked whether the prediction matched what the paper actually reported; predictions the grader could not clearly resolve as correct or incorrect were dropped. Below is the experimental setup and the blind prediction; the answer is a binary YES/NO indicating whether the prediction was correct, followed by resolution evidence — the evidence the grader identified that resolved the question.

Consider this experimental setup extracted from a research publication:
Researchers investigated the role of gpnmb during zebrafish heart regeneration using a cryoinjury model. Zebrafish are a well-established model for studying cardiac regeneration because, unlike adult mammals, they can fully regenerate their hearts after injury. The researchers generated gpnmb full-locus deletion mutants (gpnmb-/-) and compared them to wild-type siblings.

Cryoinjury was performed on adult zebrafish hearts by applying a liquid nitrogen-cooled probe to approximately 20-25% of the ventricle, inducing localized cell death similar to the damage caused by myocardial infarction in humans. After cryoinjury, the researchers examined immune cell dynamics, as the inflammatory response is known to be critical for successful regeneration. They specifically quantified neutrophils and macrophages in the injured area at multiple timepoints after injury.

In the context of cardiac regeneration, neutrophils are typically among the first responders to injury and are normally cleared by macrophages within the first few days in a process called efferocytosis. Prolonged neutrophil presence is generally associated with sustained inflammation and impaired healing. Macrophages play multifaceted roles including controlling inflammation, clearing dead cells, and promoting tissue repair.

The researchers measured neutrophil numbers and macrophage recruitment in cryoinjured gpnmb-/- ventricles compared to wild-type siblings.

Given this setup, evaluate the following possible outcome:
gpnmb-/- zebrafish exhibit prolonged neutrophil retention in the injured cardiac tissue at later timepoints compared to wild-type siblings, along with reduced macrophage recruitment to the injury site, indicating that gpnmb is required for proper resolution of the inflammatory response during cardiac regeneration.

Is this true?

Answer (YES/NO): YES